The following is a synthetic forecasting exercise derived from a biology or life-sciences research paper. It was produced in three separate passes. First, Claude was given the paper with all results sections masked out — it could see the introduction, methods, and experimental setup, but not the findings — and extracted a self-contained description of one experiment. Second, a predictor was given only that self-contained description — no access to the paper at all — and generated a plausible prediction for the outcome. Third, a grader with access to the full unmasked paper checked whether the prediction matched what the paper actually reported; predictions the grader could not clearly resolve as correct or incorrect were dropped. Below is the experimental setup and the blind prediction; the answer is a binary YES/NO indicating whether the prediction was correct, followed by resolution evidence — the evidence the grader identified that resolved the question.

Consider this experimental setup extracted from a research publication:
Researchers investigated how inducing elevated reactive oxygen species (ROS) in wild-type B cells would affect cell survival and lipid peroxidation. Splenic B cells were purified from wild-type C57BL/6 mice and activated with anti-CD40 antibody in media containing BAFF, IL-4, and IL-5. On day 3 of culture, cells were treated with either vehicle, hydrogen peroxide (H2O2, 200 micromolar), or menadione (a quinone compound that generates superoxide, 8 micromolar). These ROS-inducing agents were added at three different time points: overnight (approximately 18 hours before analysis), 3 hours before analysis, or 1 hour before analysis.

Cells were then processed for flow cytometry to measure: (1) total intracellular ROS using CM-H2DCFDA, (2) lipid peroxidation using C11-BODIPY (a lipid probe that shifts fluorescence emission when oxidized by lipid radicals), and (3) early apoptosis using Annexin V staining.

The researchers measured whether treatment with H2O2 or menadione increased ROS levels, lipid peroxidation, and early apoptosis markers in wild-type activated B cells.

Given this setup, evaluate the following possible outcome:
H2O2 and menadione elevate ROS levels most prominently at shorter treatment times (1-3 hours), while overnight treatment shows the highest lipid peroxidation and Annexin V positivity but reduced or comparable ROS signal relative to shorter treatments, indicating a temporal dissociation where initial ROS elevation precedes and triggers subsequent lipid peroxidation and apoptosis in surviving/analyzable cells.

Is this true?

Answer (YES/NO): NO